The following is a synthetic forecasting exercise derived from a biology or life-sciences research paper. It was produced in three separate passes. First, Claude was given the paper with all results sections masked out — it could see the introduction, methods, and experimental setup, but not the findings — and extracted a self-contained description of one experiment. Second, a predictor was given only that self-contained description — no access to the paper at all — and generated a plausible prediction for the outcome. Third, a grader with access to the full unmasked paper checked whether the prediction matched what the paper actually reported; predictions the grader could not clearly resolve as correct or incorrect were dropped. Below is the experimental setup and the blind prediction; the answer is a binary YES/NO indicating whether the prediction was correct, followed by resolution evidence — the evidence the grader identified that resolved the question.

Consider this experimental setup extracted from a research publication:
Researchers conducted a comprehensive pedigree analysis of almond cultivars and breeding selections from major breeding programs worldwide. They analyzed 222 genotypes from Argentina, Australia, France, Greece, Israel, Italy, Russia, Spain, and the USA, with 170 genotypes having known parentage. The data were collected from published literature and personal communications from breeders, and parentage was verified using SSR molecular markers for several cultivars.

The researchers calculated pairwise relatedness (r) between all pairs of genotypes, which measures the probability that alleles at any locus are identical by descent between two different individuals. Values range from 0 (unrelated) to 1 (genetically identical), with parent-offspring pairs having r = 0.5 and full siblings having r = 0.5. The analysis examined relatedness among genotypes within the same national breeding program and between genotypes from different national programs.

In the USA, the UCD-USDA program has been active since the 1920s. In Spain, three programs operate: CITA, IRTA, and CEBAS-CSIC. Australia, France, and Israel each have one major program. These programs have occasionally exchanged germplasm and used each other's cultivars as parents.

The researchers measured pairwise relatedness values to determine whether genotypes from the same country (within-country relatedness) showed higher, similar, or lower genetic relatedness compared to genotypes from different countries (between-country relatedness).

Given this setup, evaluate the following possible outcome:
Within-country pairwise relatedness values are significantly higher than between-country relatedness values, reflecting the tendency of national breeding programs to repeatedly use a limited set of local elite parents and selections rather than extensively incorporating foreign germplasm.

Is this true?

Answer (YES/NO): NO